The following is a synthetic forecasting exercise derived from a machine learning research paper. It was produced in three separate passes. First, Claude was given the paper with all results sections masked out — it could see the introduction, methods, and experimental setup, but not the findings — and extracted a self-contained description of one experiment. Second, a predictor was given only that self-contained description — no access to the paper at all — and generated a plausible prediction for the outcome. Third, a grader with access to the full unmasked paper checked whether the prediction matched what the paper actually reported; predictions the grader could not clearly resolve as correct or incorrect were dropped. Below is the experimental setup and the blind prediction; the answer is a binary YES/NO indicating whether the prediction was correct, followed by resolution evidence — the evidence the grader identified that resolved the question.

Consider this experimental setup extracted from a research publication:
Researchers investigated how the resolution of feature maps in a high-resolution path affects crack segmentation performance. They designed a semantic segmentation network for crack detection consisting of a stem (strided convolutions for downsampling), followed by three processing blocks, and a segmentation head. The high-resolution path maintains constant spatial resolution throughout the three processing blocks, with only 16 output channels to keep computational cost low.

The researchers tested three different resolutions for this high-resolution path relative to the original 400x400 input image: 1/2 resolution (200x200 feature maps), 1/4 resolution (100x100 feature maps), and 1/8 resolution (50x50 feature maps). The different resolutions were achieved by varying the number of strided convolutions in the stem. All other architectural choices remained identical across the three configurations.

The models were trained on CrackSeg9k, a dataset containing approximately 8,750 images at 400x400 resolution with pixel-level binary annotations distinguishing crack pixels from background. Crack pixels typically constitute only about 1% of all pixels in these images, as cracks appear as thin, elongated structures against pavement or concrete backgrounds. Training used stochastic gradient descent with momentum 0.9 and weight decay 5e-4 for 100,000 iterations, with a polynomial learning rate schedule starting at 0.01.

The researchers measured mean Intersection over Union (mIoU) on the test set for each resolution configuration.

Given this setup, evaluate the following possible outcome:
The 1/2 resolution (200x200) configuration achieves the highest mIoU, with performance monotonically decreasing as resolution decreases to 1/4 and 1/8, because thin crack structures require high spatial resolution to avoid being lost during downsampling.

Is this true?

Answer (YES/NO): NO